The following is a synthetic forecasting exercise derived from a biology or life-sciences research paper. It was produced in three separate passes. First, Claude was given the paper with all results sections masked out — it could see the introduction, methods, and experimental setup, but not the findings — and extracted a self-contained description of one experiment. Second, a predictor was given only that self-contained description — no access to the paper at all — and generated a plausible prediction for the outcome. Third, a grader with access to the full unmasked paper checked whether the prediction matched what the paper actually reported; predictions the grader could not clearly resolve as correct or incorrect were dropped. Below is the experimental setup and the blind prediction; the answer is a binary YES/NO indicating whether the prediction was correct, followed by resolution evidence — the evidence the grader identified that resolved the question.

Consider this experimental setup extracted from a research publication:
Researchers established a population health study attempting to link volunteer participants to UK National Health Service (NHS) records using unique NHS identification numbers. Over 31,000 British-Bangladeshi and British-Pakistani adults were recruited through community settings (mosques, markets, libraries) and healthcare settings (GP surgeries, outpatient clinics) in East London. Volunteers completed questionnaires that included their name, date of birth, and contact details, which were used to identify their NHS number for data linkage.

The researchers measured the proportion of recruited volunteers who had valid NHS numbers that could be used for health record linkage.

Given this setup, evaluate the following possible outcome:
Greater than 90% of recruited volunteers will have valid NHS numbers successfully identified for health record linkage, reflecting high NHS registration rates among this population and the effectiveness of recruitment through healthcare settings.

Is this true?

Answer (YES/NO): YES